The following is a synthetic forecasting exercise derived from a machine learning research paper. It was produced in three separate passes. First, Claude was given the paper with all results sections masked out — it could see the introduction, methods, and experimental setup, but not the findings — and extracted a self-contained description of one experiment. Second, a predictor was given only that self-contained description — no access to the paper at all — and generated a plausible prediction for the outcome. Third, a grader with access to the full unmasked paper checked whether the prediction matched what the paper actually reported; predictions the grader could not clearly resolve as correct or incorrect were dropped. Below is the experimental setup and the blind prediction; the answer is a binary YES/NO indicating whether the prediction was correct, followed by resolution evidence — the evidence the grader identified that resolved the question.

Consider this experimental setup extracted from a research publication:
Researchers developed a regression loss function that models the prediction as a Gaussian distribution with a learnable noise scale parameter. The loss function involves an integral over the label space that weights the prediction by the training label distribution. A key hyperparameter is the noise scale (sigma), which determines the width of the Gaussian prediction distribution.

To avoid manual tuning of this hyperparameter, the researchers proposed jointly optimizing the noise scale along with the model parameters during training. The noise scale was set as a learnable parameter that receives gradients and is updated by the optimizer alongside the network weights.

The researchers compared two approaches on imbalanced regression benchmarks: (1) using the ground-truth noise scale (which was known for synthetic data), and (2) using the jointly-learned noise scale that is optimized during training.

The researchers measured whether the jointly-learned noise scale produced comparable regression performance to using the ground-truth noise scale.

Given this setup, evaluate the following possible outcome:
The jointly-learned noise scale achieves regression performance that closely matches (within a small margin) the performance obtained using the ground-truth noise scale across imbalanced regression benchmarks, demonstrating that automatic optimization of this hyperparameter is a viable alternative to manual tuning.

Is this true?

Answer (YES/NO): YES